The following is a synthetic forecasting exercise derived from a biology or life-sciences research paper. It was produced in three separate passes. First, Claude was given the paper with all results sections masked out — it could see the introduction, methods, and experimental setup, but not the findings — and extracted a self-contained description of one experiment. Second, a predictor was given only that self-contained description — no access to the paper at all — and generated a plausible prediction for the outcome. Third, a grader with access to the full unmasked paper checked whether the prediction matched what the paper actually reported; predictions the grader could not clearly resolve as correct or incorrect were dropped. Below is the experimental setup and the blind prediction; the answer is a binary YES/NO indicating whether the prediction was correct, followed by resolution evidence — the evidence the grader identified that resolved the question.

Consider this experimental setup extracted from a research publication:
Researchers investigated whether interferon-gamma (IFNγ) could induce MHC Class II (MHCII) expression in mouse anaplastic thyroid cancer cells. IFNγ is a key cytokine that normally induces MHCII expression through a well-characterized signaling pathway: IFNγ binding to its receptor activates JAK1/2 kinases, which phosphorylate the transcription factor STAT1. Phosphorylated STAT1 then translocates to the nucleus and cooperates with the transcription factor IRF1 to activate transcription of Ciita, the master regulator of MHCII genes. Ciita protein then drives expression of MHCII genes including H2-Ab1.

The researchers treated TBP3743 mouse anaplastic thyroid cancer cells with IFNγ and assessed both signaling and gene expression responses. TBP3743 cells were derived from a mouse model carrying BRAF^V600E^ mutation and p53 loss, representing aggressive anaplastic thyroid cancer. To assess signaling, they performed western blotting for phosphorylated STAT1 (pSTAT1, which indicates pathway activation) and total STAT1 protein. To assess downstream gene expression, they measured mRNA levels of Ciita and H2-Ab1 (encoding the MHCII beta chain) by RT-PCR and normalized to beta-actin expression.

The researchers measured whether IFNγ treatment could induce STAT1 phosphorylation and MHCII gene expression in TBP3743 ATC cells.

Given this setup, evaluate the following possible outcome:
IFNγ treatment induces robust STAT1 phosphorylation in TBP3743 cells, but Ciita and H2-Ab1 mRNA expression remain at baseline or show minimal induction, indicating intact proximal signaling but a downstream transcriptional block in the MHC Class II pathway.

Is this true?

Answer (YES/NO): YES